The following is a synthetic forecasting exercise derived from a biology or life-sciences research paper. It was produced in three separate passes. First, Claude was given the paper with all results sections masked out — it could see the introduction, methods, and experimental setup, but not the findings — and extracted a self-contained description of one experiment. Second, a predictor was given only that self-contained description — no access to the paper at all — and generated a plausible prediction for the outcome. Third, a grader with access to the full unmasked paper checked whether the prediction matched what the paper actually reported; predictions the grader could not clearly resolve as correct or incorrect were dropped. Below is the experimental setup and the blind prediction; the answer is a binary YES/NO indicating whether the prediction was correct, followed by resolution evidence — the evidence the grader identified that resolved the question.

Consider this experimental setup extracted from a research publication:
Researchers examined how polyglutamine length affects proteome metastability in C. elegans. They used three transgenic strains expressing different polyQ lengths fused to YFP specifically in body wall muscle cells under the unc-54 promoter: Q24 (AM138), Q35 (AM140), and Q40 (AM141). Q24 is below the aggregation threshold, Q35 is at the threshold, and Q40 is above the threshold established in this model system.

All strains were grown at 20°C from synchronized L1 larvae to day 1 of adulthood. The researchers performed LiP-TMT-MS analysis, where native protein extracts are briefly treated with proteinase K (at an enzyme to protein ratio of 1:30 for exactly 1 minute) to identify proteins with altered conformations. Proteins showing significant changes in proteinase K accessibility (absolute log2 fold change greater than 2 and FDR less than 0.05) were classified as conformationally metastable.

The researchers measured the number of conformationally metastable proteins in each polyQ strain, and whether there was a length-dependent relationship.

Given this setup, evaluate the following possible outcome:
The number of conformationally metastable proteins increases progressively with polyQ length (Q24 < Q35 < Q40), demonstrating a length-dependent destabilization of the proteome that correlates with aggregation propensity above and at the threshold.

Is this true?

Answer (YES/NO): YES